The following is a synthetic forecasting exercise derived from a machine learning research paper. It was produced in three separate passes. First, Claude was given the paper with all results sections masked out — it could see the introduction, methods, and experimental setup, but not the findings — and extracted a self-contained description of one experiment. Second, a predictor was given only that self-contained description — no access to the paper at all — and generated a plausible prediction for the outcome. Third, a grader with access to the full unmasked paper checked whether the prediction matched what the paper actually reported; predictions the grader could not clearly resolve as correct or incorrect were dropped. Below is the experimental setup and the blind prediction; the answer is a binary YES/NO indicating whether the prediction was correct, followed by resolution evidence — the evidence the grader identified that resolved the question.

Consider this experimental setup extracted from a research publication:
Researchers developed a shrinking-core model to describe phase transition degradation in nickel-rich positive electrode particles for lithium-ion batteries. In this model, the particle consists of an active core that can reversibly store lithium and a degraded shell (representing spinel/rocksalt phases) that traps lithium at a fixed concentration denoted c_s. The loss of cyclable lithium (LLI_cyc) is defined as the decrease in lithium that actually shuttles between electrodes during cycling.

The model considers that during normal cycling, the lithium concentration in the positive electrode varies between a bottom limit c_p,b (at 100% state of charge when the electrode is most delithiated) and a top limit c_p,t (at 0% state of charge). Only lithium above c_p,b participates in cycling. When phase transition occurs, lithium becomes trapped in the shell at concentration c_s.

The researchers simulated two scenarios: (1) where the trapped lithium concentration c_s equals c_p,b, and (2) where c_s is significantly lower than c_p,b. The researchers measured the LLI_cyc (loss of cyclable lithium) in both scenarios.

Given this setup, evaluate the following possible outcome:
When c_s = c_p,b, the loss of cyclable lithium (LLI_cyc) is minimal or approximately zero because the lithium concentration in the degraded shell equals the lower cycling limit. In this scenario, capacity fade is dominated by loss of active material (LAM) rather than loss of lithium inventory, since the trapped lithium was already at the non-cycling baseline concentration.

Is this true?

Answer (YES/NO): YES